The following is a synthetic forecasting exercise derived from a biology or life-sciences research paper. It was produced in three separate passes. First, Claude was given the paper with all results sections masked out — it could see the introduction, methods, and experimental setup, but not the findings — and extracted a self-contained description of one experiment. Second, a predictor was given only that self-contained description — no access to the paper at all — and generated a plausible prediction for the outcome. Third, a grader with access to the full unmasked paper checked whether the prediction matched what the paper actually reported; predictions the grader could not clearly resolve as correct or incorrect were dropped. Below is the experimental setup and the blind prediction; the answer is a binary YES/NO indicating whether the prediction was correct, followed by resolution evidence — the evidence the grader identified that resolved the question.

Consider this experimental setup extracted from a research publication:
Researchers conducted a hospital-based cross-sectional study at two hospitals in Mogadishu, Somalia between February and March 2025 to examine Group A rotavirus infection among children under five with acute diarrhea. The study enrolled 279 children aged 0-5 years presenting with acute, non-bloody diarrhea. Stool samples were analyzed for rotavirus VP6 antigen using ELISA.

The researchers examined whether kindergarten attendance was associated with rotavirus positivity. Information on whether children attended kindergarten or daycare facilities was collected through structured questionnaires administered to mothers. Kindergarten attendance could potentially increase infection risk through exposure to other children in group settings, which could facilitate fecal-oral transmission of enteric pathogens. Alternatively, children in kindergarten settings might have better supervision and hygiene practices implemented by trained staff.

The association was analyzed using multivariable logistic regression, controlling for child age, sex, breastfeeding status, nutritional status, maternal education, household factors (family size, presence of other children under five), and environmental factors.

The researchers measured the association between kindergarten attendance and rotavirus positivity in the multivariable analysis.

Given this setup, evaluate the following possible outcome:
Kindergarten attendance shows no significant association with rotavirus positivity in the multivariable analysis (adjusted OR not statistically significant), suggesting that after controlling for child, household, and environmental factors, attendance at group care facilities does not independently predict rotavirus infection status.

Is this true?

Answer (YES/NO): YES